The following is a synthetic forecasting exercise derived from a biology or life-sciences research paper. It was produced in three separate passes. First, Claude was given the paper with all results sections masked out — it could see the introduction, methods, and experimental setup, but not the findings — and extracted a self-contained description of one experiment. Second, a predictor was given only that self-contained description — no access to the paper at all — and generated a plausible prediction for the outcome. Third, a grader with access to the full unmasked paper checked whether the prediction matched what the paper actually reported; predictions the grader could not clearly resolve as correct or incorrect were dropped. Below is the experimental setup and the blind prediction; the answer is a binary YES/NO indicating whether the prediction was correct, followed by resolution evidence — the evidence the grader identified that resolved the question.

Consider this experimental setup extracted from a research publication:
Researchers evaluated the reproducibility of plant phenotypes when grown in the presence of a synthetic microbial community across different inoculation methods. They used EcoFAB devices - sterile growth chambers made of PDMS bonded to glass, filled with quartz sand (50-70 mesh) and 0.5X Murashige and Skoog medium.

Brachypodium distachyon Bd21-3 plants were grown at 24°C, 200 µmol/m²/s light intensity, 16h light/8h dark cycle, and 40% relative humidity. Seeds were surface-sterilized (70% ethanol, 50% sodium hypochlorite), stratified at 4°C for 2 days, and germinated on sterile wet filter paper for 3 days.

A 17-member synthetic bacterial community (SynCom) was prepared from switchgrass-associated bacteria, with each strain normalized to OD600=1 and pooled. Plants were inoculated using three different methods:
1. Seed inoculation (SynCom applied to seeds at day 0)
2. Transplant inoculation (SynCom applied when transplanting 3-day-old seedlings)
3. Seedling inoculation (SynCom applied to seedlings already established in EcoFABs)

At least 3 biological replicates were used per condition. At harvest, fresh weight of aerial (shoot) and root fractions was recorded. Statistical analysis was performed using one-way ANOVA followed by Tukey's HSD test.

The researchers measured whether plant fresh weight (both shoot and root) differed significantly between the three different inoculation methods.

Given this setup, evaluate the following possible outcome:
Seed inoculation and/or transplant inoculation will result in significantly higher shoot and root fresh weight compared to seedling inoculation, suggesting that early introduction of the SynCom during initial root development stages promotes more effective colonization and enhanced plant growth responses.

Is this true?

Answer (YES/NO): NO